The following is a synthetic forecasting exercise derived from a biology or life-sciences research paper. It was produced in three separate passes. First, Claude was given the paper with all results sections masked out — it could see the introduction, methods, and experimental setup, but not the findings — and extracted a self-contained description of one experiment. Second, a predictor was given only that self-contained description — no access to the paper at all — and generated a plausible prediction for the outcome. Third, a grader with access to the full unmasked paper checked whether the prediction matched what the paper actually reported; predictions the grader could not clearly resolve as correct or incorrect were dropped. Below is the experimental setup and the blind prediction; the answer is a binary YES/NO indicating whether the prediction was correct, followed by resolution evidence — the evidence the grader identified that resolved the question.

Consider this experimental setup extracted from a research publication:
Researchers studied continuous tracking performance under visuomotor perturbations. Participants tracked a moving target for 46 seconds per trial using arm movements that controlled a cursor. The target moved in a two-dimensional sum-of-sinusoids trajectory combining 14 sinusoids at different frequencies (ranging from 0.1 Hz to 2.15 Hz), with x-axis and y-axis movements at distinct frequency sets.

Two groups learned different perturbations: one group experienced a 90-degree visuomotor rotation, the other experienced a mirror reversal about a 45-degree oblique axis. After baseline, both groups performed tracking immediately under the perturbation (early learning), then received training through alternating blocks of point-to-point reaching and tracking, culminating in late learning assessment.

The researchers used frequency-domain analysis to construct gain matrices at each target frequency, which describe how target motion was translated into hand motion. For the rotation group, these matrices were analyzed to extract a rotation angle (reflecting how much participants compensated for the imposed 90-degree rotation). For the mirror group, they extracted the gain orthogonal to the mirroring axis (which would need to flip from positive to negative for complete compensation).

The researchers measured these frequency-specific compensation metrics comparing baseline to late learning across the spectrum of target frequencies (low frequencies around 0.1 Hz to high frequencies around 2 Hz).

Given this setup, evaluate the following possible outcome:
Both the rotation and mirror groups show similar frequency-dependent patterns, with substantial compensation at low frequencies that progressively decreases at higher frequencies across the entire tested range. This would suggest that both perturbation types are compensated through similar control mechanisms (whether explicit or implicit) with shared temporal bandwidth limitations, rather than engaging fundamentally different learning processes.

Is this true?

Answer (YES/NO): NO